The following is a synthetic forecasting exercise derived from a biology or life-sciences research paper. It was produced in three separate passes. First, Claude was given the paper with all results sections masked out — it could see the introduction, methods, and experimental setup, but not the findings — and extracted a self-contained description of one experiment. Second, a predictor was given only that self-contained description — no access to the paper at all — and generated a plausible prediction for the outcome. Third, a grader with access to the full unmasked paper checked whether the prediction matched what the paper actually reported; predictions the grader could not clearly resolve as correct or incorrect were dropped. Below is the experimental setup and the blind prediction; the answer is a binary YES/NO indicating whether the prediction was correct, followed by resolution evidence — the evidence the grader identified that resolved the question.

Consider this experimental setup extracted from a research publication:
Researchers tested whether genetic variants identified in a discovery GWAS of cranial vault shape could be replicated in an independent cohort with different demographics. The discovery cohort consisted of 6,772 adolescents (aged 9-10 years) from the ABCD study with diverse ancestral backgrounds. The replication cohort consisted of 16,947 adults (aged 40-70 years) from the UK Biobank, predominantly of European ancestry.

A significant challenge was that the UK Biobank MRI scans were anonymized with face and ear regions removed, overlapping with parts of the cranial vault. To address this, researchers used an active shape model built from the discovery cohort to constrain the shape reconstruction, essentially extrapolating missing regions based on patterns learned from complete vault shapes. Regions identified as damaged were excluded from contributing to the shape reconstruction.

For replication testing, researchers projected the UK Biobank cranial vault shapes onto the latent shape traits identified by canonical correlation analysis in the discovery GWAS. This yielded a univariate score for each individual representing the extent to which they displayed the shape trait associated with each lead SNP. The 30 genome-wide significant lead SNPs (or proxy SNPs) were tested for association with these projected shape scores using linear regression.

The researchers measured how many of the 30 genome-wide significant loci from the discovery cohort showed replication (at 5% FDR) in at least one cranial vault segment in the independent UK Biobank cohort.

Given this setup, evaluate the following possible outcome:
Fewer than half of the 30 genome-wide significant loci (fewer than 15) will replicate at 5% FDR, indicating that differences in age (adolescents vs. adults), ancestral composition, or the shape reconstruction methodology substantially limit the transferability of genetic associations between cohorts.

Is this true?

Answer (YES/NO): NO